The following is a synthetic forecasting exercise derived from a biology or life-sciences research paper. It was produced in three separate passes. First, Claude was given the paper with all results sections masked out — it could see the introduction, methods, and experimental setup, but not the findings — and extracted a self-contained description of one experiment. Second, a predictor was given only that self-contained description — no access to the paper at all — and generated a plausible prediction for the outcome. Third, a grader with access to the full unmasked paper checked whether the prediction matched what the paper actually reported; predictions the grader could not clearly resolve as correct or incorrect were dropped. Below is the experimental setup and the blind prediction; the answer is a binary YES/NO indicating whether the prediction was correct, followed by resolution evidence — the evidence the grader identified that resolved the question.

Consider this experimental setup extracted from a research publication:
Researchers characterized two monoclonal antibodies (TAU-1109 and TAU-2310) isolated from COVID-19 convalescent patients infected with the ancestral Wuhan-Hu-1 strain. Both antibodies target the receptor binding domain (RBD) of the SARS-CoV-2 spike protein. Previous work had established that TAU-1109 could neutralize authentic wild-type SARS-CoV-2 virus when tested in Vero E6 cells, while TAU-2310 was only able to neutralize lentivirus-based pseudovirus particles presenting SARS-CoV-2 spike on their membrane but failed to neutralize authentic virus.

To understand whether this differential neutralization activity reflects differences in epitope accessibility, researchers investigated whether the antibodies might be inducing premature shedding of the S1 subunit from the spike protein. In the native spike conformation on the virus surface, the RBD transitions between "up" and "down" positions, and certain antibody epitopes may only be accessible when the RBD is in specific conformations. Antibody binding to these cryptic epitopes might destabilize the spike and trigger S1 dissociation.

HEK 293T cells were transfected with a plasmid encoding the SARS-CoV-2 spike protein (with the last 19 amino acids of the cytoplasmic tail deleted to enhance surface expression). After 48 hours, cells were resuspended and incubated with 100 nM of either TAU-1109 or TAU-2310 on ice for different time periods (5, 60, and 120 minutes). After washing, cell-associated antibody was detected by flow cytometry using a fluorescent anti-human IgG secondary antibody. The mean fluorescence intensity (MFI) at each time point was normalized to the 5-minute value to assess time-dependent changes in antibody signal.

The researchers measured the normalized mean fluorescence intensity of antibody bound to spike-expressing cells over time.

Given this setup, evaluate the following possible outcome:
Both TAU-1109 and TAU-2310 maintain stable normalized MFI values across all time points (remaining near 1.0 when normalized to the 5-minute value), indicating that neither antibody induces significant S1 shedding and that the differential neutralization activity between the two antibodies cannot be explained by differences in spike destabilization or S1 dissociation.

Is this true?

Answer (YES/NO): NO